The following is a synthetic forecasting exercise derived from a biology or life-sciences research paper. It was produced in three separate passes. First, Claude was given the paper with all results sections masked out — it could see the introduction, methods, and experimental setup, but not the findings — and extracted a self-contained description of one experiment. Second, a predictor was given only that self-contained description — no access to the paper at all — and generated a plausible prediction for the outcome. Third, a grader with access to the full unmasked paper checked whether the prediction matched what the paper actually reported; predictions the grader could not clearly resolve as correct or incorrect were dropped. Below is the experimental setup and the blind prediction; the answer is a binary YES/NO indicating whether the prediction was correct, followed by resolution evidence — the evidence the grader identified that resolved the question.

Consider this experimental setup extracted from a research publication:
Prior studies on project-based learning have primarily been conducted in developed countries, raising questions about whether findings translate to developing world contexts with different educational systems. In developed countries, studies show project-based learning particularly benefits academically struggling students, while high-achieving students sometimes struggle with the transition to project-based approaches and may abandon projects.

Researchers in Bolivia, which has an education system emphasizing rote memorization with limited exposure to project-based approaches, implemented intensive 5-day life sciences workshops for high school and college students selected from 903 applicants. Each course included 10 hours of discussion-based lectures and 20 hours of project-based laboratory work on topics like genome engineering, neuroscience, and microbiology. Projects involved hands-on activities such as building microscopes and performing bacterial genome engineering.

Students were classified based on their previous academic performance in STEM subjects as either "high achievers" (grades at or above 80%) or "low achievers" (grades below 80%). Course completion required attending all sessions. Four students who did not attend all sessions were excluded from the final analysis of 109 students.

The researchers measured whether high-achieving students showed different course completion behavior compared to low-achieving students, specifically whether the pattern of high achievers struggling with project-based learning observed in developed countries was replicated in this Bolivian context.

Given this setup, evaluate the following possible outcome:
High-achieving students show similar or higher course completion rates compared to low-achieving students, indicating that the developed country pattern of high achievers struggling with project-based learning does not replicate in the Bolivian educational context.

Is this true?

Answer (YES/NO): YES